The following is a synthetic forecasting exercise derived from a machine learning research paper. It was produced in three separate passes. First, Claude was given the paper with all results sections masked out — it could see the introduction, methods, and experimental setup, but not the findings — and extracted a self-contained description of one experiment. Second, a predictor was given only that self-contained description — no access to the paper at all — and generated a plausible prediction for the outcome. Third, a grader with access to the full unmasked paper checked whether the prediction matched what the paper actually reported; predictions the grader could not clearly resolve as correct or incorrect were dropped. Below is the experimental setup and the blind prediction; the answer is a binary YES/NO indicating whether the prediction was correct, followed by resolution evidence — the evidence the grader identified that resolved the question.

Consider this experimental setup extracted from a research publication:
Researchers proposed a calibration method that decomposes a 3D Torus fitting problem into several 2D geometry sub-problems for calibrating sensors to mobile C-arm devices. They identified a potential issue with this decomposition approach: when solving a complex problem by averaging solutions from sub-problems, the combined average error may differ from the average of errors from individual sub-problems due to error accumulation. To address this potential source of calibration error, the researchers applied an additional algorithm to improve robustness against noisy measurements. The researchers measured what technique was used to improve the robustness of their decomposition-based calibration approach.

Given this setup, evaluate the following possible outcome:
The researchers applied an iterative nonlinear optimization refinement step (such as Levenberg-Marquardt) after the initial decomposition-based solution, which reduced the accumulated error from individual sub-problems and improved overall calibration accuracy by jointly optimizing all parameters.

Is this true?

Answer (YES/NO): NO